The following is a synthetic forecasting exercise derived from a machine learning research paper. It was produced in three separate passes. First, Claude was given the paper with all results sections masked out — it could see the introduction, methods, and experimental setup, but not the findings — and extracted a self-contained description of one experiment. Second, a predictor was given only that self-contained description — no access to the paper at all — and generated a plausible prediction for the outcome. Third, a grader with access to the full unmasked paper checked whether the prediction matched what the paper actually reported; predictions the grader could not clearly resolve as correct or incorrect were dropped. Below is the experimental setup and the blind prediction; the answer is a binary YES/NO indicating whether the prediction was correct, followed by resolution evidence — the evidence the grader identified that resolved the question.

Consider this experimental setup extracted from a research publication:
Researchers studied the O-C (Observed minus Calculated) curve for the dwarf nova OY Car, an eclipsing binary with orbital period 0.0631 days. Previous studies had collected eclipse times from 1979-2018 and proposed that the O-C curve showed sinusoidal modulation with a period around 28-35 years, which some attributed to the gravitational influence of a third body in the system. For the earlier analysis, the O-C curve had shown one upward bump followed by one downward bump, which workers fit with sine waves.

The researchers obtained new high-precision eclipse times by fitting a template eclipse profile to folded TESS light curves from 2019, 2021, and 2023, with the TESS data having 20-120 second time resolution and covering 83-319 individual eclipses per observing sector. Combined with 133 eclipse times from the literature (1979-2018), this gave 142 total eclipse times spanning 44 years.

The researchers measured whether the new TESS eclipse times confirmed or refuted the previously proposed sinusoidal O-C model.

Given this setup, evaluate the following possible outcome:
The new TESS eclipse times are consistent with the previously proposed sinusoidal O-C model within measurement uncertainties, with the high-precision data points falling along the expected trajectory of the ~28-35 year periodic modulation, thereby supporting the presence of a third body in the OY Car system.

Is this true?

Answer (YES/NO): NO